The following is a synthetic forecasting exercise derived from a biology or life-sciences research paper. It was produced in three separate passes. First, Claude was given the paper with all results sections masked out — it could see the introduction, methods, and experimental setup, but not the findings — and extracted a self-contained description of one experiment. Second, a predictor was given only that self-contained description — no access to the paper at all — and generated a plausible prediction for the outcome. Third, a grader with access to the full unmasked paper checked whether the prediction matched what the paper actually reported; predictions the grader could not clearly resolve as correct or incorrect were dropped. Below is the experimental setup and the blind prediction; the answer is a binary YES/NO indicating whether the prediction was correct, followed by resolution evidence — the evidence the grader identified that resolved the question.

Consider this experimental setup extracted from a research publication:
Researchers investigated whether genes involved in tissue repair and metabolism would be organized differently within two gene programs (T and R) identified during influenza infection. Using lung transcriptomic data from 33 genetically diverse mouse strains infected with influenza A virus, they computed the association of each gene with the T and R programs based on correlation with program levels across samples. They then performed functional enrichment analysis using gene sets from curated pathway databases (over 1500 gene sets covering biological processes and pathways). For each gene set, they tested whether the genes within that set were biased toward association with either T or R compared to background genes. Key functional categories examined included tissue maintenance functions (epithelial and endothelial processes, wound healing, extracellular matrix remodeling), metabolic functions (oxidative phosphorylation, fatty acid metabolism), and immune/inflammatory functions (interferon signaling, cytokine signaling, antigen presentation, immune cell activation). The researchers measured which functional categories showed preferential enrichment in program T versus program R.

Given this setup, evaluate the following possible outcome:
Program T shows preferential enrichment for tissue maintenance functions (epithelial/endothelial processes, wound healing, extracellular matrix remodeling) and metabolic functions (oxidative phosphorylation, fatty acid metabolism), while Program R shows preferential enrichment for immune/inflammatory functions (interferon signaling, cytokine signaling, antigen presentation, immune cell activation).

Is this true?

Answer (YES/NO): NO